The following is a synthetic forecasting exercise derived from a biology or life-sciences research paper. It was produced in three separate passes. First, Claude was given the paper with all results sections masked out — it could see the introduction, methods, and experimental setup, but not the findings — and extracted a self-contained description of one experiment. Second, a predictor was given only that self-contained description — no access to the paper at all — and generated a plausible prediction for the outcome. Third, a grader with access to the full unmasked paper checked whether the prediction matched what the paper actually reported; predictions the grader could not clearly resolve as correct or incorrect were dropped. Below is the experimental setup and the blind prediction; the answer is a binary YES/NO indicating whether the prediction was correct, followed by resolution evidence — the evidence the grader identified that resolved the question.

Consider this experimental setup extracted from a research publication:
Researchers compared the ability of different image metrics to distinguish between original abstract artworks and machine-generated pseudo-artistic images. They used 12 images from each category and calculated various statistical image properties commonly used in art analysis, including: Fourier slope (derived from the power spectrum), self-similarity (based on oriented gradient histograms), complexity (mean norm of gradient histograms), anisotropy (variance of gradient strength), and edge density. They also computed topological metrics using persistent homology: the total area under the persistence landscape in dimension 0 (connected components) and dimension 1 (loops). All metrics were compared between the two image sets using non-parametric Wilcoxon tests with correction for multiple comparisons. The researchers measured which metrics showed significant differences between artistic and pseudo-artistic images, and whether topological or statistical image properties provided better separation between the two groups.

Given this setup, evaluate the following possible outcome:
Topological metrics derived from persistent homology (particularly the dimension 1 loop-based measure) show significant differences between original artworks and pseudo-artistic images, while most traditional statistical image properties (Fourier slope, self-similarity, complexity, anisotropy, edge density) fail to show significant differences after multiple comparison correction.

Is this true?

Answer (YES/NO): NO